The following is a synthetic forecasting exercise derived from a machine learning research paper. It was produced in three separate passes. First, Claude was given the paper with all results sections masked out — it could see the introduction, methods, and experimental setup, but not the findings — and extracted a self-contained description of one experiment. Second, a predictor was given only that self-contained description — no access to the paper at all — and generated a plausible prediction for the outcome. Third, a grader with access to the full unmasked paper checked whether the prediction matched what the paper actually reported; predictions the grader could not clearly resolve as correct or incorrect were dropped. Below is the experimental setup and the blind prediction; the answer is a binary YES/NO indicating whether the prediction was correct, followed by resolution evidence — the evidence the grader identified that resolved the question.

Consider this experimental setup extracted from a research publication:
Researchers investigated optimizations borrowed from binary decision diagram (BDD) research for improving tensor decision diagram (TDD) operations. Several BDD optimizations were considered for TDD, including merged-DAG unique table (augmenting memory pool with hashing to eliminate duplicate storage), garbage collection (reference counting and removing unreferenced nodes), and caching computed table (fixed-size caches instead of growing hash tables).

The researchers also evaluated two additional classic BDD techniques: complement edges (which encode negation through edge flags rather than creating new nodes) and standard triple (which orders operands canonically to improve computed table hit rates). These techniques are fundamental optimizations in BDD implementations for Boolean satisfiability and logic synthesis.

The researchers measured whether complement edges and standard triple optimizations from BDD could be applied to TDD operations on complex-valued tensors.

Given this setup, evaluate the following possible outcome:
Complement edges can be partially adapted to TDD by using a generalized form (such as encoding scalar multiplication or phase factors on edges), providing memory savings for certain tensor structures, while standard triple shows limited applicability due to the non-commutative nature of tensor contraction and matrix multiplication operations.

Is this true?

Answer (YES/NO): NO